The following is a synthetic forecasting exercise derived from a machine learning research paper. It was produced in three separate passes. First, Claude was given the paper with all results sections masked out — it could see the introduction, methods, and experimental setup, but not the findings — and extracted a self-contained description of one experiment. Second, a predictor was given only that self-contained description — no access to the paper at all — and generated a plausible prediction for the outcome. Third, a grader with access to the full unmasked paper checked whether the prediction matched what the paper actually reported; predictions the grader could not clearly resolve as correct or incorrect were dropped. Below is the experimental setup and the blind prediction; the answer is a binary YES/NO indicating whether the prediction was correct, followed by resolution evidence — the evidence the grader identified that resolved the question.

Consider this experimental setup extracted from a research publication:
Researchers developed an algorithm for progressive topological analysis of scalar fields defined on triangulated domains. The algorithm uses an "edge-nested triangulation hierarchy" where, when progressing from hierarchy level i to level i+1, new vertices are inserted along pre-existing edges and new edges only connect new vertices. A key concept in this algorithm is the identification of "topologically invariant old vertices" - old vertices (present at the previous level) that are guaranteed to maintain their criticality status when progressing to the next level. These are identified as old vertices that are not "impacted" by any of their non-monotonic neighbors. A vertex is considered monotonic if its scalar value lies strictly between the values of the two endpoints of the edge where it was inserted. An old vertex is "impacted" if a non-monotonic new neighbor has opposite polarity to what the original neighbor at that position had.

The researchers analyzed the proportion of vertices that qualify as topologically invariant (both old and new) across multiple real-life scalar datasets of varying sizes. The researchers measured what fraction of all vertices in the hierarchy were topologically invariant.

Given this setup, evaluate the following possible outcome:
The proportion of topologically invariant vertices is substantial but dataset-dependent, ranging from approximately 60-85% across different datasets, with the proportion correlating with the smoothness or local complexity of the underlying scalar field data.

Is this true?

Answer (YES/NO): NO